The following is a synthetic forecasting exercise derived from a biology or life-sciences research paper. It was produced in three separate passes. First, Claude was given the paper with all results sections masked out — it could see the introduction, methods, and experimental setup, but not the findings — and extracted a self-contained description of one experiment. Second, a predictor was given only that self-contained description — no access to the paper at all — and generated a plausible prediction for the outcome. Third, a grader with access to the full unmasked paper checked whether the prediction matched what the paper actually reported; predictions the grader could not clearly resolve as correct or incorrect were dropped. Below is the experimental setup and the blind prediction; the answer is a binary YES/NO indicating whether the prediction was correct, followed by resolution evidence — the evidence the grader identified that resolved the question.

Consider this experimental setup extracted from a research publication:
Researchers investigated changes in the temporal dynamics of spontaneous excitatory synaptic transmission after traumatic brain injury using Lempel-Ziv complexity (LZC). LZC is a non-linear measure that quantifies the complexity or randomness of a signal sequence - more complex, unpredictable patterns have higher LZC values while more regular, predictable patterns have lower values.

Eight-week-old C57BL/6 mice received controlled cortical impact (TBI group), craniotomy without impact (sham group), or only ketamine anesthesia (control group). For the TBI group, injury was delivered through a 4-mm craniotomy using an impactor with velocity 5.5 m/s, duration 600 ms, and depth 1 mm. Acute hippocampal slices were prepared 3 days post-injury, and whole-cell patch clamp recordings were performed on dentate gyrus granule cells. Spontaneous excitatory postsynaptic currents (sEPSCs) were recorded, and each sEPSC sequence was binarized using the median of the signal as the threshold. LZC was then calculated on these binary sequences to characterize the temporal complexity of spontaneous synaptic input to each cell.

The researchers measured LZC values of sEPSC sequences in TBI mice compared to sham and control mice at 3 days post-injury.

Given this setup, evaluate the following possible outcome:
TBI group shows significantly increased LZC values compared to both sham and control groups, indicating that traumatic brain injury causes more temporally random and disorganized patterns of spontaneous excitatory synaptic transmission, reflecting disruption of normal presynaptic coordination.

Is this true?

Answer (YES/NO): NO